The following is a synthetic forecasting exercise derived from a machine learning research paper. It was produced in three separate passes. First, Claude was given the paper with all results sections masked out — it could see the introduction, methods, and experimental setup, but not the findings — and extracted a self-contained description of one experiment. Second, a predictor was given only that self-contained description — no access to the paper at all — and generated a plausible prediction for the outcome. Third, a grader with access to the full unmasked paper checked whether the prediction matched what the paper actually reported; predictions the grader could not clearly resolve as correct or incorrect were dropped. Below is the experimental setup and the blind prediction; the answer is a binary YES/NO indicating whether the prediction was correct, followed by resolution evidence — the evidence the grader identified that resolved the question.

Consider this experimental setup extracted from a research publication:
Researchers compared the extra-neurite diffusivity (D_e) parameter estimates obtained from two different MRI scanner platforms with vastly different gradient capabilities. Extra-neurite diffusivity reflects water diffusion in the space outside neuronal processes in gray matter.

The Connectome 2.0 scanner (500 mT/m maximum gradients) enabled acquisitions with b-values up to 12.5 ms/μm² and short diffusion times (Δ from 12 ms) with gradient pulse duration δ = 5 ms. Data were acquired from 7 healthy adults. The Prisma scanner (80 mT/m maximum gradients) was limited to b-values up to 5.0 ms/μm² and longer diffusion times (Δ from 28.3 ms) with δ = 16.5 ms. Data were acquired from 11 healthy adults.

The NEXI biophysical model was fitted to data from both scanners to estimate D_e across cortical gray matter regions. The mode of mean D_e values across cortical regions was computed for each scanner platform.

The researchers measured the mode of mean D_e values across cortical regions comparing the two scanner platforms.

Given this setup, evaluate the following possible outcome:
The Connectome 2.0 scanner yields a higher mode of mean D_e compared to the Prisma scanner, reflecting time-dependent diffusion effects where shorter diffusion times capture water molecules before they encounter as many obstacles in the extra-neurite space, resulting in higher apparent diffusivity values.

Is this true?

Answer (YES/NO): NO